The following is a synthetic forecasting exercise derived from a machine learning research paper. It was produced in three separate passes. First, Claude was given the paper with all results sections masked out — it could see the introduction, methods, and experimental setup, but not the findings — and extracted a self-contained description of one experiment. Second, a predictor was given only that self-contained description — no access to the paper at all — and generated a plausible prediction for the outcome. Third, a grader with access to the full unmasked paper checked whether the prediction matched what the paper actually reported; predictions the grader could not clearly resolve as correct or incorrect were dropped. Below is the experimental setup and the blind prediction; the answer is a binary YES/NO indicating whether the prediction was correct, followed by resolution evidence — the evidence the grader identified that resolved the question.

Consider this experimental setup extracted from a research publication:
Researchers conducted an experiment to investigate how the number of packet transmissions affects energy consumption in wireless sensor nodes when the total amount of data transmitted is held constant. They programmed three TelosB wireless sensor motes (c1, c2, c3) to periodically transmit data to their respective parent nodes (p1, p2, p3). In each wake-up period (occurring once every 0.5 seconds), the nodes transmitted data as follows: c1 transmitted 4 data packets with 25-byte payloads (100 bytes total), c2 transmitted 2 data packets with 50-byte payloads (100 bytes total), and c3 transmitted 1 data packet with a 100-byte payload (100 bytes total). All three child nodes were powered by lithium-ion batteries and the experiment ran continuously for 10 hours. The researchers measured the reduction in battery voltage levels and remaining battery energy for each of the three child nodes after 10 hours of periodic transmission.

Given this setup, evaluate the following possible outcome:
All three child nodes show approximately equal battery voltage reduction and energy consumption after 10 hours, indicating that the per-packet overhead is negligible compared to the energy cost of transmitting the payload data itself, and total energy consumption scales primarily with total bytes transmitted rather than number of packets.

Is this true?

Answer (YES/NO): NO